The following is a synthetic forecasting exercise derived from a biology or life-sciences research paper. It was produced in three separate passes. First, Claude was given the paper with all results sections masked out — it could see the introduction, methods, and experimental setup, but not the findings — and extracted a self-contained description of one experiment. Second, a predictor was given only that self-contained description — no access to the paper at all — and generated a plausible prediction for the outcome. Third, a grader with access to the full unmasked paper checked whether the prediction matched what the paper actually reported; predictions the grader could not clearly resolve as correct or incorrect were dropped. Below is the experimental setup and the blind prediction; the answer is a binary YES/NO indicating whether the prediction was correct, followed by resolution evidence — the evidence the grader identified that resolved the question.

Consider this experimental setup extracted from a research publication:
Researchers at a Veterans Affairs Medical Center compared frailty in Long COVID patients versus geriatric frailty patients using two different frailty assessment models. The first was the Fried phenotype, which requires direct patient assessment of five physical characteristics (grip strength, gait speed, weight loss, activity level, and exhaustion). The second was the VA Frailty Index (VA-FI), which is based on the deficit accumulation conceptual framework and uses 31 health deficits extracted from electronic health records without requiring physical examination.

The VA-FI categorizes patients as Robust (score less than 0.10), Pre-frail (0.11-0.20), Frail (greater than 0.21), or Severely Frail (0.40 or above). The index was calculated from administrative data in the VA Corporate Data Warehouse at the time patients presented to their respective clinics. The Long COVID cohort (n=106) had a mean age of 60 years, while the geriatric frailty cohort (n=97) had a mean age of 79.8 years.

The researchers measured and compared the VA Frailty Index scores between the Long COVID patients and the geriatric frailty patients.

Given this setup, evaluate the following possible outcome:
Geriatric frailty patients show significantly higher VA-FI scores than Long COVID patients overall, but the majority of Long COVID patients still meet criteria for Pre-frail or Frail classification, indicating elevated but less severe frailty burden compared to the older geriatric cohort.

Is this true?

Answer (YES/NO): YES